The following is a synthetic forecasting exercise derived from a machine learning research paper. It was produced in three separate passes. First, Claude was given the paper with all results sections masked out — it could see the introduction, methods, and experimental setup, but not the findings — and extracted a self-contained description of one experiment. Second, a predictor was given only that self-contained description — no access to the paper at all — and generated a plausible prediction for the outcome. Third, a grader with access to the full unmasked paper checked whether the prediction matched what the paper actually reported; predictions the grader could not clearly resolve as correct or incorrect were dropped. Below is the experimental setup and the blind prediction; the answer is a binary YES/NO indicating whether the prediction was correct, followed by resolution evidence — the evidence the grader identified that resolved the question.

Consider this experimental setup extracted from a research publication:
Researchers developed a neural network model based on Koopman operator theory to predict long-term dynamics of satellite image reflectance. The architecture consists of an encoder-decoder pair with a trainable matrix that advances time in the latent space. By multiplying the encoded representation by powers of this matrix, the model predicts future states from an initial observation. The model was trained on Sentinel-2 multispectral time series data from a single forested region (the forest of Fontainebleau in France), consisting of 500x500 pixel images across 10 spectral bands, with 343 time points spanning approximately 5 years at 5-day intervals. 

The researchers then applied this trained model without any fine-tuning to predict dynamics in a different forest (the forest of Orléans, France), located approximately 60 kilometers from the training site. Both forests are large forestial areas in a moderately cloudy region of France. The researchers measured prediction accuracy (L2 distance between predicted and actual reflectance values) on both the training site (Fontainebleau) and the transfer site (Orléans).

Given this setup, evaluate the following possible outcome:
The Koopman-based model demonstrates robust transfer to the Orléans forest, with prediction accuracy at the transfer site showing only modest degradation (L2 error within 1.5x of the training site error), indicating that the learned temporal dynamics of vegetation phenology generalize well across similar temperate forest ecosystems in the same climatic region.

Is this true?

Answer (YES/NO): NO